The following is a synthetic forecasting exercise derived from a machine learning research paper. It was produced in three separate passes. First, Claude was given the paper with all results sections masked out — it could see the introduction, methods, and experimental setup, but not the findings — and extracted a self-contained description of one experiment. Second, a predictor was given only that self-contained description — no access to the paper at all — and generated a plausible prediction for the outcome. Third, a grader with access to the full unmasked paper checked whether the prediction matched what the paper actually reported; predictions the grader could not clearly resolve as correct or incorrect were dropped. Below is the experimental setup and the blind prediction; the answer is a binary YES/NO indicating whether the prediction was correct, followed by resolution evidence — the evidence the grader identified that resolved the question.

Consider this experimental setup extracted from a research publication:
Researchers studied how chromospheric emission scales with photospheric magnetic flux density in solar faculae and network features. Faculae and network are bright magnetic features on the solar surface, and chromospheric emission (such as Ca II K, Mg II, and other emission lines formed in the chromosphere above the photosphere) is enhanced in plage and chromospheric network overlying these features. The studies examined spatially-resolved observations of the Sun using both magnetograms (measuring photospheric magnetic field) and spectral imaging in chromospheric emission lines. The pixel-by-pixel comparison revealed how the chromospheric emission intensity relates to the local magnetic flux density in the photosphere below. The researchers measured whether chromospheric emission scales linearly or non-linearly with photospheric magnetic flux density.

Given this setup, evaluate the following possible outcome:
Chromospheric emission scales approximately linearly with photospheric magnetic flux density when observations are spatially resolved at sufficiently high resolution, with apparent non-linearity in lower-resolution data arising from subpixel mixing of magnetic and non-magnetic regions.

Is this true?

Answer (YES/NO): NO